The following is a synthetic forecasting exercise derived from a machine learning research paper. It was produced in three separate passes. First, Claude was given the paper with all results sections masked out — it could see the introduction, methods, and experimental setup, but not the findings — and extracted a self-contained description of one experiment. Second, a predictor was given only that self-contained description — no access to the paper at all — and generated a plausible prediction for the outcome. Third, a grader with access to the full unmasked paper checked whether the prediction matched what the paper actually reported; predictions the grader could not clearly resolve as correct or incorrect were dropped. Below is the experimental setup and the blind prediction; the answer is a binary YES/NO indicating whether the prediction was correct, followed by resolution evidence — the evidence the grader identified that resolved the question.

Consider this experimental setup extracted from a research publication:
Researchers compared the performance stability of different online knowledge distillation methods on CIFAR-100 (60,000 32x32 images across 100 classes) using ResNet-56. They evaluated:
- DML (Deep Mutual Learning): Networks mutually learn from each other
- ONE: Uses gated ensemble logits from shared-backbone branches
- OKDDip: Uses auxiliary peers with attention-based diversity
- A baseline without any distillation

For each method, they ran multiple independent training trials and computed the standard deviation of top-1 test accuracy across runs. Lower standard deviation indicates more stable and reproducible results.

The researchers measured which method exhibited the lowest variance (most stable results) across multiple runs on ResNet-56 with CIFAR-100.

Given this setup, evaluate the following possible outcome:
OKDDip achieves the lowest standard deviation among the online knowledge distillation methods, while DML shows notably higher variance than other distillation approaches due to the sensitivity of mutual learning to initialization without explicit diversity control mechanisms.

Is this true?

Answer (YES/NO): NO